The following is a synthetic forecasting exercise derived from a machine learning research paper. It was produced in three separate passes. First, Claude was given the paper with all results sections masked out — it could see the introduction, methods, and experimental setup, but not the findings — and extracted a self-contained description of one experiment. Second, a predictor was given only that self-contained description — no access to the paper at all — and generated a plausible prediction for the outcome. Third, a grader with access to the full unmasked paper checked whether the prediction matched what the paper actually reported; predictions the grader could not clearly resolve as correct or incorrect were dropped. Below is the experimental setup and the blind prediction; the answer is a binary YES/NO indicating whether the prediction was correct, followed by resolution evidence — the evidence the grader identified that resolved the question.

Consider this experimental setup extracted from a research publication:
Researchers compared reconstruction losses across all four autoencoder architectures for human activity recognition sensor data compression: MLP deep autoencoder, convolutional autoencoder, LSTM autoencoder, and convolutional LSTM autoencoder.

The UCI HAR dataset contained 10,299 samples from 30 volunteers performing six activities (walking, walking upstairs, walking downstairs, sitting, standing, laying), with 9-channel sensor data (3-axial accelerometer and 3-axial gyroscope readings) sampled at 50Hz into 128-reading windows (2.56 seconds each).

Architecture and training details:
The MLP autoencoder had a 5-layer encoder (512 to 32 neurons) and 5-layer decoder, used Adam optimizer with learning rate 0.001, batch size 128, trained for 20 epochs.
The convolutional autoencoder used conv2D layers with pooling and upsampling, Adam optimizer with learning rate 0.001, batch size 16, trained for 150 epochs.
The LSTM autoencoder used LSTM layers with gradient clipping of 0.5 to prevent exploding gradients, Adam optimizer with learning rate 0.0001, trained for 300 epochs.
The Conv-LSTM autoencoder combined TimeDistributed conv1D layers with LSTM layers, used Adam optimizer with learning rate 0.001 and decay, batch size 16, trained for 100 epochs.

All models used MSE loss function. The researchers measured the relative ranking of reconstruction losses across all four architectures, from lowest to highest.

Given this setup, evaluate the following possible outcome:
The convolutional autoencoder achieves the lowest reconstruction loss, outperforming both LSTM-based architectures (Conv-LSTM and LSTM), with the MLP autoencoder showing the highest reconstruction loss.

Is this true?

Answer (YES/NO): NO